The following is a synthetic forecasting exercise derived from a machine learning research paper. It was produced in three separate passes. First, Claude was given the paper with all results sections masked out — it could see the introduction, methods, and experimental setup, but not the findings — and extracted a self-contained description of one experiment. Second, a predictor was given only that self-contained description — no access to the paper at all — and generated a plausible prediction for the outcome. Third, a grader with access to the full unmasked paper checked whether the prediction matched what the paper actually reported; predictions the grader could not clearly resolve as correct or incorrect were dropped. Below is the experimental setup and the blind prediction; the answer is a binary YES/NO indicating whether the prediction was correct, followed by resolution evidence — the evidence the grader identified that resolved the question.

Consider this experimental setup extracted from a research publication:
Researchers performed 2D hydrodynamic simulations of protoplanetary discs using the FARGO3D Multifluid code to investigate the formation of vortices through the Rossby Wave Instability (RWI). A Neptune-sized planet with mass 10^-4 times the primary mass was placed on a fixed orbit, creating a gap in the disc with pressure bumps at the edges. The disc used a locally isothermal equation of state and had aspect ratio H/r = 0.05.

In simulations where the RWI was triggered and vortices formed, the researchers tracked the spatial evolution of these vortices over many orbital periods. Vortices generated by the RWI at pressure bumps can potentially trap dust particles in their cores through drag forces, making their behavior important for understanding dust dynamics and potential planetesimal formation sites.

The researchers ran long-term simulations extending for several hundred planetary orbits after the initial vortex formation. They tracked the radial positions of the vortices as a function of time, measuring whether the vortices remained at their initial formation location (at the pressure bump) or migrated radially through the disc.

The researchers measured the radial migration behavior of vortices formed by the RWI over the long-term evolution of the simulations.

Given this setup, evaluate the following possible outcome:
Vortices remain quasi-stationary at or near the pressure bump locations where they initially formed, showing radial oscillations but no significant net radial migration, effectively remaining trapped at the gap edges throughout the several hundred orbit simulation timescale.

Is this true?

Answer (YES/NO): NO